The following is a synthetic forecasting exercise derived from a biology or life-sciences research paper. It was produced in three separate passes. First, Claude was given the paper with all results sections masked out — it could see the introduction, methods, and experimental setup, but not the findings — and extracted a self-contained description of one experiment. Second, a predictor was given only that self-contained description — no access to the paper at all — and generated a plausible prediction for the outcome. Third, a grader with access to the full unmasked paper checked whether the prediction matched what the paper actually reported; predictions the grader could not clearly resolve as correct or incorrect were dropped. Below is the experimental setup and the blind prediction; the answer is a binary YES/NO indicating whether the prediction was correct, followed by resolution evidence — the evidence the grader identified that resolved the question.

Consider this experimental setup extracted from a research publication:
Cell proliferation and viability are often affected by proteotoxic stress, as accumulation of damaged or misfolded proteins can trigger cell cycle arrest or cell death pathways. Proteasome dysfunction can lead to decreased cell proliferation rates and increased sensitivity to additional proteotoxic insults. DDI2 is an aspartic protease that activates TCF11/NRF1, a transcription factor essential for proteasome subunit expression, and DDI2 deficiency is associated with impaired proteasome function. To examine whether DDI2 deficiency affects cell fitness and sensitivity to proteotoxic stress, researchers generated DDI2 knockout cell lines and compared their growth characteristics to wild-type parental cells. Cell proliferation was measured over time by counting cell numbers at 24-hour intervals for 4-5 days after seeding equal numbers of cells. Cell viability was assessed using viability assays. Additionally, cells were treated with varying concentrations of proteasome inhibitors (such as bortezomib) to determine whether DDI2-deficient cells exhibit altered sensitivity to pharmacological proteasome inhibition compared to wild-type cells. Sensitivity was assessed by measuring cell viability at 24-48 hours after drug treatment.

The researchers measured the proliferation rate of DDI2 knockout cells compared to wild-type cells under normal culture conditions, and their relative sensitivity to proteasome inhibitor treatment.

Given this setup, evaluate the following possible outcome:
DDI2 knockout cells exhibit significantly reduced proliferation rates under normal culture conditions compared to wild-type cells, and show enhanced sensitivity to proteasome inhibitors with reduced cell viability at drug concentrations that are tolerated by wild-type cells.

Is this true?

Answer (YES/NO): NO